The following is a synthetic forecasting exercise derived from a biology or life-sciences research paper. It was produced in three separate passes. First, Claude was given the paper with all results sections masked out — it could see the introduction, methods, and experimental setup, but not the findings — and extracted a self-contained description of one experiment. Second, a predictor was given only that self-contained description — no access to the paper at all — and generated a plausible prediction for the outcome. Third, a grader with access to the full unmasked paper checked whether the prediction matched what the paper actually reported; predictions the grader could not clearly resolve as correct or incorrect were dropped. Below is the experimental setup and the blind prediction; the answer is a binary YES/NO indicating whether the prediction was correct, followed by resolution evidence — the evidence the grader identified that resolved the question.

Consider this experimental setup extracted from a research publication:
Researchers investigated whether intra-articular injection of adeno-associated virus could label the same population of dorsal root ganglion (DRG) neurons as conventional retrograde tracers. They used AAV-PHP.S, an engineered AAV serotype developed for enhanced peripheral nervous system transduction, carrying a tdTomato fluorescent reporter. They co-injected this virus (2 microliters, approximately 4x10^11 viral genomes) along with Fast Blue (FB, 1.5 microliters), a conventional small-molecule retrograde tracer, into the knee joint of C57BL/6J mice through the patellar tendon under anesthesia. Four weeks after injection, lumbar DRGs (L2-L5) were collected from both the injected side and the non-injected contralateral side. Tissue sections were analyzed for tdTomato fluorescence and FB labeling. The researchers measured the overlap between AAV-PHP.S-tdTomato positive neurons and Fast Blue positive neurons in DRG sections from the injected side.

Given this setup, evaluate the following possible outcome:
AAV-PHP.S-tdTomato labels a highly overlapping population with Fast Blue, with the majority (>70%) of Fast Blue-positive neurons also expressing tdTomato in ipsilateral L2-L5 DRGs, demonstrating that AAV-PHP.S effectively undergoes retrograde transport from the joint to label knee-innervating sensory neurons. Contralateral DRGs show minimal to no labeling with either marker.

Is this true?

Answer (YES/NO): NO